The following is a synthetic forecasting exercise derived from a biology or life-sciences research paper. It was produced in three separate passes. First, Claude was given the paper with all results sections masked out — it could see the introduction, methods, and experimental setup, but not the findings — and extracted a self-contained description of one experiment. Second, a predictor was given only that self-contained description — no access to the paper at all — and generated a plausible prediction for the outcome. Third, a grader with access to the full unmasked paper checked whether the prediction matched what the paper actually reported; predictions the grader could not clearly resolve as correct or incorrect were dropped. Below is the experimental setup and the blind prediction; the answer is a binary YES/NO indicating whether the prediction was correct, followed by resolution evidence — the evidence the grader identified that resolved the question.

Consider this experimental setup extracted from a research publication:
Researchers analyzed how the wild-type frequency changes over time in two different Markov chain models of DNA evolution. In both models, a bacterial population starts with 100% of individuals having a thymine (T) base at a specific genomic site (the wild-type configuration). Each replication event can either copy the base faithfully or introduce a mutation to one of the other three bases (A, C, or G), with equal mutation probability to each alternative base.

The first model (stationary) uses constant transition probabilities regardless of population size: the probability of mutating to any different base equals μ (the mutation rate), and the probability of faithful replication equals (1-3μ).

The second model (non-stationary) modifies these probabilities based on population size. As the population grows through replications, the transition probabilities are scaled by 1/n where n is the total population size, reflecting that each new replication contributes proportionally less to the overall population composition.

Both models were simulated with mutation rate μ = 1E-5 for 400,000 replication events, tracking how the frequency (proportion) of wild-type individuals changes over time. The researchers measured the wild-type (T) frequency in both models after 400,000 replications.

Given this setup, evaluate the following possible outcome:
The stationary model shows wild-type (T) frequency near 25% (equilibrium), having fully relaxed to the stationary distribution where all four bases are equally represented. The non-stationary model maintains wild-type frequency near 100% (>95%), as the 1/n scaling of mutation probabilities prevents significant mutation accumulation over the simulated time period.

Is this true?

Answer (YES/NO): YES